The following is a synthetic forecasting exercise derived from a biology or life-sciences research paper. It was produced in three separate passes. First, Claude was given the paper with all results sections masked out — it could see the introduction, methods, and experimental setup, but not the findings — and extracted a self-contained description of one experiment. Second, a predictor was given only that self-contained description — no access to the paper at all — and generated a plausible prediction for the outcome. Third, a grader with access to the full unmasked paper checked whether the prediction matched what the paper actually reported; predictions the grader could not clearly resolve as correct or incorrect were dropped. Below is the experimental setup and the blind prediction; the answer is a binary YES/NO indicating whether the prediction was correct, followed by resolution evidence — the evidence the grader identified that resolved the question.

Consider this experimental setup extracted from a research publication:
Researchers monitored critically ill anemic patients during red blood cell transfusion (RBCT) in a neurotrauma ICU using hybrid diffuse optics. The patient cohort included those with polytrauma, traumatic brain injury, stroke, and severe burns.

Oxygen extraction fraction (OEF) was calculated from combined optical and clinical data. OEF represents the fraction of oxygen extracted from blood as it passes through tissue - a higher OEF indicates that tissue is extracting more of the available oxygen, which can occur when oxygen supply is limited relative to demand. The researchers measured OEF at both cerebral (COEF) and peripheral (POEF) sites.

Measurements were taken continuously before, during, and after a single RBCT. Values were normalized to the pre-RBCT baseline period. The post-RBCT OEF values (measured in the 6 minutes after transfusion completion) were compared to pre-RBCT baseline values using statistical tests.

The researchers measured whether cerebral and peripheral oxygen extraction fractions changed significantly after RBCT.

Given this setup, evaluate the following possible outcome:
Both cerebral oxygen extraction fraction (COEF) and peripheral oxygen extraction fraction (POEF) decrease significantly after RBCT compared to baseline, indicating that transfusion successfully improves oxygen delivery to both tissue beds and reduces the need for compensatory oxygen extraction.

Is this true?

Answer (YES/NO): YES